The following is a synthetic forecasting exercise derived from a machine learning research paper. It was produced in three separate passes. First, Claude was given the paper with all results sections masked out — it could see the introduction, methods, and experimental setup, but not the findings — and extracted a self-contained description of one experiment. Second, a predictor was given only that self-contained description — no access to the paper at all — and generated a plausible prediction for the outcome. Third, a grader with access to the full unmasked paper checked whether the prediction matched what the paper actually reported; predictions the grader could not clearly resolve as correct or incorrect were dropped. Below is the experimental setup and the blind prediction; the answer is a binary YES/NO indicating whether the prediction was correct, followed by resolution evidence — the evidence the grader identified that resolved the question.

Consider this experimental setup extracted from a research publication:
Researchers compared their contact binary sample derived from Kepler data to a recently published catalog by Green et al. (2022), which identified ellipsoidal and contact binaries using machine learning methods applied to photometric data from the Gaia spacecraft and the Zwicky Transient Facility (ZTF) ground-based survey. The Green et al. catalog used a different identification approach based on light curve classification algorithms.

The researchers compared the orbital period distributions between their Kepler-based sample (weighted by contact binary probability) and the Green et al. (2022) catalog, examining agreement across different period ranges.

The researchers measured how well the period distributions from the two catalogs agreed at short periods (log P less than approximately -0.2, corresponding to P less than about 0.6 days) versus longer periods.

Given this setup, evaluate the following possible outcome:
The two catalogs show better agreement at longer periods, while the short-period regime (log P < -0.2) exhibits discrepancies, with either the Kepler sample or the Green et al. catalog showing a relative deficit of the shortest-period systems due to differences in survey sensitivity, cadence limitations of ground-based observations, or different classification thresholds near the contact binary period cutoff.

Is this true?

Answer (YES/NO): NO